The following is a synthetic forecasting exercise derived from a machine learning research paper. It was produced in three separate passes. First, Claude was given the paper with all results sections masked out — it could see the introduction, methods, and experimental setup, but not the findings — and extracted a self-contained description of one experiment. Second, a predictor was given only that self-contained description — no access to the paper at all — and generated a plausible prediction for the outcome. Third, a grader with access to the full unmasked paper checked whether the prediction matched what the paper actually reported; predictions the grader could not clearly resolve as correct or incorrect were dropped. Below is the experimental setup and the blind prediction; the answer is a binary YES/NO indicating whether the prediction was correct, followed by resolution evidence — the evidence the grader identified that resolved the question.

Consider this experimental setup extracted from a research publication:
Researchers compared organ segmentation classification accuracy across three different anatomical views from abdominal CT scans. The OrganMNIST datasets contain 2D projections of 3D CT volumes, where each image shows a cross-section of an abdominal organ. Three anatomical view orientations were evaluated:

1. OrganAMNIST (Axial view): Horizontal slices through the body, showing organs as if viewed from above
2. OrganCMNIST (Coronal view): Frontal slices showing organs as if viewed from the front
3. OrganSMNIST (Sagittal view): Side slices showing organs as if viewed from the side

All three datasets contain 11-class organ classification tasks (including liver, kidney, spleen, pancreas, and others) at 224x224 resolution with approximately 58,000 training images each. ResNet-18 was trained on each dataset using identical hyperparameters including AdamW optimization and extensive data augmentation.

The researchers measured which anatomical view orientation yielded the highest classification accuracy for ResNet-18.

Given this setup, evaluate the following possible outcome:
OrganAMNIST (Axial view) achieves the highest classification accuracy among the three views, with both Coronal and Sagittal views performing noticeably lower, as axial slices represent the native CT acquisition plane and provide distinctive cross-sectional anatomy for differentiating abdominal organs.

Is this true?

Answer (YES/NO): NO